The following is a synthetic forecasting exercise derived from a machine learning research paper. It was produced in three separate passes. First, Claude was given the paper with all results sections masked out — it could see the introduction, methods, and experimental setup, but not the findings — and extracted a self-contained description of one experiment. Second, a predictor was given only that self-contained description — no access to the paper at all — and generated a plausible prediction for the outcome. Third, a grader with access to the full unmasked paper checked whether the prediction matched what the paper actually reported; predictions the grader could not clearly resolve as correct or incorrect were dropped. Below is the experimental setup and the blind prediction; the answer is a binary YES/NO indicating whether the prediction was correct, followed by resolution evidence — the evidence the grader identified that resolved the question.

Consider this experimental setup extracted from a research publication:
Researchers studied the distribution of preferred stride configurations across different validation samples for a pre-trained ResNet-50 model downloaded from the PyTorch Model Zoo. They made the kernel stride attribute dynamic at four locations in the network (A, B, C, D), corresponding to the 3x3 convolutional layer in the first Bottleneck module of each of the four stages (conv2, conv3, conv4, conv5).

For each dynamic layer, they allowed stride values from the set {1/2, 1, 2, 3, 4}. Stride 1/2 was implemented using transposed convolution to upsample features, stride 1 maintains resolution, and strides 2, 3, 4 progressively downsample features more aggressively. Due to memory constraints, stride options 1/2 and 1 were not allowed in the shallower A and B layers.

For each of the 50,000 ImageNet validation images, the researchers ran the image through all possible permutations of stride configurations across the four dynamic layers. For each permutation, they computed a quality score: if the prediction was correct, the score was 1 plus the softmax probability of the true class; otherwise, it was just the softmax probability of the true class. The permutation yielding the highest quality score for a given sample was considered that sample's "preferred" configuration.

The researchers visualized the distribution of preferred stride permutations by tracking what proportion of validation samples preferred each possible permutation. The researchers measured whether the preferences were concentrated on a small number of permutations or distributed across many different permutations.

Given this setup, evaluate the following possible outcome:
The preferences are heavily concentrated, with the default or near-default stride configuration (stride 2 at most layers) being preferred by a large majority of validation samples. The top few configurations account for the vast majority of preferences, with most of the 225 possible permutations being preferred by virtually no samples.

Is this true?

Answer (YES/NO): NO